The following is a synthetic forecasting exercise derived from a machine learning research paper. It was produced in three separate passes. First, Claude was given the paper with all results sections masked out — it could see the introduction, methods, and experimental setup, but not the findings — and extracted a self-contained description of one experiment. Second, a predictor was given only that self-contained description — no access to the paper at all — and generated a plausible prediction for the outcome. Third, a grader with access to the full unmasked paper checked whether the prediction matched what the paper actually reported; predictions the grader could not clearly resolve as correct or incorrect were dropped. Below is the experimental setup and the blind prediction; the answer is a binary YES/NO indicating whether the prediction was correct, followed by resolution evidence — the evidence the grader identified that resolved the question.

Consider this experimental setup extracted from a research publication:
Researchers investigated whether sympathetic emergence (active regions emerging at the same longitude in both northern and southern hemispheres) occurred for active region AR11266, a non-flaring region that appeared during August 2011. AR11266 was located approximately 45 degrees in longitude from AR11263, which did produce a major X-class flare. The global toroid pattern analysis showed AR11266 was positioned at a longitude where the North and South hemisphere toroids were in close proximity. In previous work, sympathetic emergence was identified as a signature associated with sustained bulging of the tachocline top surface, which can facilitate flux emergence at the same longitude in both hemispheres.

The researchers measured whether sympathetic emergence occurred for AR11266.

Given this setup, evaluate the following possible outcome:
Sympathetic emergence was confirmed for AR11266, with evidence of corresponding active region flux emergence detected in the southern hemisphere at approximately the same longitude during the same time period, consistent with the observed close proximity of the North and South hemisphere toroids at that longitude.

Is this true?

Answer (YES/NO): NO